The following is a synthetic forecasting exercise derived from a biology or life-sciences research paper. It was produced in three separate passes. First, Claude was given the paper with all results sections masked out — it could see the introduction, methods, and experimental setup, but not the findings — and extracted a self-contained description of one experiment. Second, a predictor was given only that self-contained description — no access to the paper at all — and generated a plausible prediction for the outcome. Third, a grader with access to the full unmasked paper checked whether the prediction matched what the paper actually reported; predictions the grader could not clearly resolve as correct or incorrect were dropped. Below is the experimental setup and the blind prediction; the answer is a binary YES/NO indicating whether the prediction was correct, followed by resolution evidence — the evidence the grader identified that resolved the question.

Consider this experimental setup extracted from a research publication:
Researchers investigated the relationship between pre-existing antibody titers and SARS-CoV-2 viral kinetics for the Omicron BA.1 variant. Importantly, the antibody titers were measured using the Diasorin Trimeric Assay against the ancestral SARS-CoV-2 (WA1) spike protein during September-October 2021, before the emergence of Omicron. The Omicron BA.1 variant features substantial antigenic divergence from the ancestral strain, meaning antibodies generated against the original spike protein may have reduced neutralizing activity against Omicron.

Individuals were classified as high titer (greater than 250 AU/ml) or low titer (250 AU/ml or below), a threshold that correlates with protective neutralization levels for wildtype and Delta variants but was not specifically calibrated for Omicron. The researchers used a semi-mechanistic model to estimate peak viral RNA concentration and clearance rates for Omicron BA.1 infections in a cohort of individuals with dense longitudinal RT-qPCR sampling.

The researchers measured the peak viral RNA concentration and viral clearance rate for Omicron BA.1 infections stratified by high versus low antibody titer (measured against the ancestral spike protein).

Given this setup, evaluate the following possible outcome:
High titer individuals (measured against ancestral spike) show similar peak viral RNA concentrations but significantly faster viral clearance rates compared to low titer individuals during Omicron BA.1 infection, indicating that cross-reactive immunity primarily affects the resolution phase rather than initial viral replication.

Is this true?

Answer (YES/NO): NO